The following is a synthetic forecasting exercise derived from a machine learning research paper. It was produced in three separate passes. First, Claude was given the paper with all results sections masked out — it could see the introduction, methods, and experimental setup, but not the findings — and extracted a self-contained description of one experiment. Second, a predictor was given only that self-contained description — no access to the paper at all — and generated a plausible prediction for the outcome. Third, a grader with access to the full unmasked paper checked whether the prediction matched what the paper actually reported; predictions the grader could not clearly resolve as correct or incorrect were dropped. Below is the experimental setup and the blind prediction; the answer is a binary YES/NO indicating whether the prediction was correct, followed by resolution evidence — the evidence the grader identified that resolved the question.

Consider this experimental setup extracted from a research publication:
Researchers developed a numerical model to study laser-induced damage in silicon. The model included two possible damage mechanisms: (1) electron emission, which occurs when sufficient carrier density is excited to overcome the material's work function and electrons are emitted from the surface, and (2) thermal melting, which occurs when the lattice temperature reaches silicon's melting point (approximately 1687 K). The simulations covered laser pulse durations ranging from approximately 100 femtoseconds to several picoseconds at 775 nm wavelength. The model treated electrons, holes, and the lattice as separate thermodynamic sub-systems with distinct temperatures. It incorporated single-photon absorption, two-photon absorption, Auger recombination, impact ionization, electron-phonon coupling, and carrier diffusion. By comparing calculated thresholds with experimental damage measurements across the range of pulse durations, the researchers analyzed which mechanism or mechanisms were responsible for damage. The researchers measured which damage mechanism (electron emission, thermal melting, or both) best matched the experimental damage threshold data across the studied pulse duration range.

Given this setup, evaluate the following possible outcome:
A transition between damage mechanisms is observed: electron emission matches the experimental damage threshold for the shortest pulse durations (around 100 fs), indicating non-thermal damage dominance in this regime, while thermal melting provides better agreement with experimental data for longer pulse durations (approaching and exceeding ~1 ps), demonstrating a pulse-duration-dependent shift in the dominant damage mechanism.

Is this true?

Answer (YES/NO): NO